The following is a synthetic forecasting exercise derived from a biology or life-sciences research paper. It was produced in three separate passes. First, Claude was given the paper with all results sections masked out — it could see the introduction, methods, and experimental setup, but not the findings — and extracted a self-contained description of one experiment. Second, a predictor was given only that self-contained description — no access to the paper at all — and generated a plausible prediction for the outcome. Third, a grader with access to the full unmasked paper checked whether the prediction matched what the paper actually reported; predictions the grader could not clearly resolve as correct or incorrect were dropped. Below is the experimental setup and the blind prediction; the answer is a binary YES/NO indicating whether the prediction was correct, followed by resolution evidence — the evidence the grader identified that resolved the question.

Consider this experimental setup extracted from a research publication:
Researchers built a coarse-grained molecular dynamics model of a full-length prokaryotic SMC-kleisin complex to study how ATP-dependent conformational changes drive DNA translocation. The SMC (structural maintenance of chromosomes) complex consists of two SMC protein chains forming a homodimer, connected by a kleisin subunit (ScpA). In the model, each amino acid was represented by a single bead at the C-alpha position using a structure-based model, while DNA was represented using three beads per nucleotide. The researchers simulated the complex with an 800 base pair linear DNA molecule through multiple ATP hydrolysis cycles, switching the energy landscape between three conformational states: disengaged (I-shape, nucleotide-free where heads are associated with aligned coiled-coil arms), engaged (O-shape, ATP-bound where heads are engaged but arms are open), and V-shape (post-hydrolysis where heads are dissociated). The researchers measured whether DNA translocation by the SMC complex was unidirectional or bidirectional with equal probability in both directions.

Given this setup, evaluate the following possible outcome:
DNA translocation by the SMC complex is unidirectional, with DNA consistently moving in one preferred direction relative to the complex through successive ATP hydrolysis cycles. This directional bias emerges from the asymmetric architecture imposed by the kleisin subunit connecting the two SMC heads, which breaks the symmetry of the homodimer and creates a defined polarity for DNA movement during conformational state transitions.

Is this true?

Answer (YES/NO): YES